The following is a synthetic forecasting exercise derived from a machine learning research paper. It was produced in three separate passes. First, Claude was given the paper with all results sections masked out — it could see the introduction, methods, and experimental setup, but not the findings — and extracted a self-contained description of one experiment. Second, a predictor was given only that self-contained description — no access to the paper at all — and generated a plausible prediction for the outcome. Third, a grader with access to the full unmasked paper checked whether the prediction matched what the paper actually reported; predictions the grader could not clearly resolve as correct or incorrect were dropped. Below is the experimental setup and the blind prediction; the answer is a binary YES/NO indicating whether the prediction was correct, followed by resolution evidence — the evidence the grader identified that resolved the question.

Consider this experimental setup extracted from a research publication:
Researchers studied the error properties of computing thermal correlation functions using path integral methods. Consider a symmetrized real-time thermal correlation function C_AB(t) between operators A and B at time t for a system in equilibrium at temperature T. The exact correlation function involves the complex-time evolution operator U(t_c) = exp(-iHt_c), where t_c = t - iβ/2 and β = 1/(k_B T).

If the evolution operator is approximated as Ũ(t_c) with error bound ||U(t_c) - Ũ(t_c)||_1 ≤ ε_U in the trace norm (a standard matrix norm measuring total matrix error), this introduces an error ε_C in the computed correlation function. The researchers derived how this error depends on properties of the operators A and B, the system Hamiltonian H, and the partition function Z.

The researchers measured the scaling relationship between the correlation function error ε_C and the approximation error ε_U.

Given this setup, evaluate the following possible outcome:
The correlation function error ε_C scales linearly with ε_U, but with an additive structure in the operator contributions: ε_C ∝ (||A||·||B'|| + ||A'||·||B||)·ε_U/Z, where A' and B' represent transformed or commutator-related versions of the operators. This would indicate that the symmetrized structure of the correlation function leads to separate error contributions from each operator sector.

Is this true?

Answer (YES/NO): NO